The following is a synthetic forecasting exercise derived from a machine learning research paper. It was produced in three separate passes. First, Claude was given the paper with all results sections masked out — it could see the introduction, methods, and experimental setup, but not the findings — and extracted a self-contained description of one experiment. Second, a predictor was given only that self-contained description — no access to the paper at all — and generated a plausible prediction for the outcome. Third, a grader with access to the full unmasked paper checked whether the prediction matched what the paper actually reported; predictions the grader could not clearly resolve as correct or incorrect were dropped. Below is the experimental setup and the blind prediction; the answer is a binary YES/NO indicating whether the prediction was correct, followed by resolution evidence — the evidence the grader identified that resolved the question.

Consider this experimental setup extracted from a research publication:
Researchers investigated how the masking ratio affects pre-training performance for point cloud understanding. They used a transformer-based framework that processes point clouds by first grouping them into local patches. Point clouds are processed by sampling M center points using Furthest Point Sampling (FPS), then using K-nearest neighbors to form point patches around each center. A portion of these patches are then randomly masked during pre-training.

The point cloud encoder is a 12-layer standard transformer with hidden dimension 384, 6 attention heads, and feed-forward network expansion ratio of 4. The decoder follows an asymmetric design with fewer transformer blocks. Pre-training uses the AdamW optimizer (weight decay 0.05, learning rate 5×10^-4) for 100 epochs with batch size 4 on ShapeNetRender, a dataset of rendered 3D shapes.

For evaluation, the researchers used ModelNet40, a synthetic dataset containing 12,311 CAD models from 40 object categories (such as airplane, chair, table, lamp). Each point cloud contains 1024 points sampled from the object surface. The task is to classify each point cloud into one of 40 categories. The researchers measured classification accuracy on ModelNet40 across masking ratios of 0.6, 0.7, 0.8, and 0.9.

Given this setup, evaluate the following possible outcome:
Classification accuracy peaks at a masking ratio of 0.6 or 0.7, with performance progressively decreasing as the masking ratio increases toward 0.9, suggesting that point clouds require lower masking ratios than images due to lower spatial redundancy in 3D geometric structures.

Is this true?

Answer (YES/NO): NO